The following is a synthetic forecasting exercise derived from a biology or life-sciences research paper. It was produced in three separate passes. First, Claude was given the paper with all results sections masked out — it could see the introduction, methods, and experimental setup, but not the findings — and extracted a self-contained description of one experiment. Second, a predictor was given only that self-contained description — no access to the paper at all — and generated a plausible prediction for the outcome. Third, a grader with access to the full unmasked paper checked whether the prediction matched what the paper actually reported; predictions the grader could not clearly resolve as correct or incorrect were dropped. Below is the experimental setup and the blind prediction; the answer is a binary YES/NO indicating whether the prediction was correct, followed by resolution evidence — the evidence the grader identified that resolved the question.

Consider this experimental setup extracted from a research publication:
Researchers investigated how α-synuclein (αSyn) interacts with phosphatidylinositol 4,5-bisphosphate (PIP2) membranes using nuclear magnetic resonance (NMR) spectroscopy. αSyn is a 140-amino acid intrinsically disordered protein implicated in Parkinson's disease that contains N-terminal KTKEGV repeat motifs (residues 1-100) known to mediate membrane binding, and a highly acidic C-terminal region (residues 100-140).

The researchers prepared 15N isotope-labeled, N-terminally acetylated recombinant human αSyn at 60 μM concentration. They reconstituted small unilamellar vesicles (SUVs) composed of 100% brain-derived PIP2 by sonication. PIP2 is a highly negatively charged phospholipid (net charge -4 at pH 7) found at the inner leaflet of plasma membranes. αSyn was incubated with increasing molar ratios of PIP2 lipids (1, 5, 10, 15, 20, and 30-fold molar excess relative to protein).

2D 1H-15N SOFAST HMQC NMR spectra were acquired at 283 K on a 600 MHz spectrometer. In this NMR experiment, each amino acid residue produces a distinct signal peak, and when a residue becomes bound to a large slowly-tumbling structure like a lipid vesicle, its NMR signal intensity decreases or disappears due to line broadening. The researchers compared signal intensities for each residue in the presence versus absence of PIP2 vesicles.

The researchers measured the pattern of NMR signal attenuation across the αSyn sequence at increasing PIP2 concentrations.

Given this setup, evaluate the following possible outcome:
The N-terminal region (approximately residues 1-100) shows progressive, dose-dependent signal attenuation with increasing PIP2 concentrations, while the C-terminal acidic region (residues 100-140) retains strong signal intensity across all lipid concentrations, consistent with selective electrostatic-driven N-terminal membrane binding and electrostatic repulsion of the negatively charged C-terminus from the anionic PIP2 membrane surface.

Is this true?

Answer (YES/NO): YES